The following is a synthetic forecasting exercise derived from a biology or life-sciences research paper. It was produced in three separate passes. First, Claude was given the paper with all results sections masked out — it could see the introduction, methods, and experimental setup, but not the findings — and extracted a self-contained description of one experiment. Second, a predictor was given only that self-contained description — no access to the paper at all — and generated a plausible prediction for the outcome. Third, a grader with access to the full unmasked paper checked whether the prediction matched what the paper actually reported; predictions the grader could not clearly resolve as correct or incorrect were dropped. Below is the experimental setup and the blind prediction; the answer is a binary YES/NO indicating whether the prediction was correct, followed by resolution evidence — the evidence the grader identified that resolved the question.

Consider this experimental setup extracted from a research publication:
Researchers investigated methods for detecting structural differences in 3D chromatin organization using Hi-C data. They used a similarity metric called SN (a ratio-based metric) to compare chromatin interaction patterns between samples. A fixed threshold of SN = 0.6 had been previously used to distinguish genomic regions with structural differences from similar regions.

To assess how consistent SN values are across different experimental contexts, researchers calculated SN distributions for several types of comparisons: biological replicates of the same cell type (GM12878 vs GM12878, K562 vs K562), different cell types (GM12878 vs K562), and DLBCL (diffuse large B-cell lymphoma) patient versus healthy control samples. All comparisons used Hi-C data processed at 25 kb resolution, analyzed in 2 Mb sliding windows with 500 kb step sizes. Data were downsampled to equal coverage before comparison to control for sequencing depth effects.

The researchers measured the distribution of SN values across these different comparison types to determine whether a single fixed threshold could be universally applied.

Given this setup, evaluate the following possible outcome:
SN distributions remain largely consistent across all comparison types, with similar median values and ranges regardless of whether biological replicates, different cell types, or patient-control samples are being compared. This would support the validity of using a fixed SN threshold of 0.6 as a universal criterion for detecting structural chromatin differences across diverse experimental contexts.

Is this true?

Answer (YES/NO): NO